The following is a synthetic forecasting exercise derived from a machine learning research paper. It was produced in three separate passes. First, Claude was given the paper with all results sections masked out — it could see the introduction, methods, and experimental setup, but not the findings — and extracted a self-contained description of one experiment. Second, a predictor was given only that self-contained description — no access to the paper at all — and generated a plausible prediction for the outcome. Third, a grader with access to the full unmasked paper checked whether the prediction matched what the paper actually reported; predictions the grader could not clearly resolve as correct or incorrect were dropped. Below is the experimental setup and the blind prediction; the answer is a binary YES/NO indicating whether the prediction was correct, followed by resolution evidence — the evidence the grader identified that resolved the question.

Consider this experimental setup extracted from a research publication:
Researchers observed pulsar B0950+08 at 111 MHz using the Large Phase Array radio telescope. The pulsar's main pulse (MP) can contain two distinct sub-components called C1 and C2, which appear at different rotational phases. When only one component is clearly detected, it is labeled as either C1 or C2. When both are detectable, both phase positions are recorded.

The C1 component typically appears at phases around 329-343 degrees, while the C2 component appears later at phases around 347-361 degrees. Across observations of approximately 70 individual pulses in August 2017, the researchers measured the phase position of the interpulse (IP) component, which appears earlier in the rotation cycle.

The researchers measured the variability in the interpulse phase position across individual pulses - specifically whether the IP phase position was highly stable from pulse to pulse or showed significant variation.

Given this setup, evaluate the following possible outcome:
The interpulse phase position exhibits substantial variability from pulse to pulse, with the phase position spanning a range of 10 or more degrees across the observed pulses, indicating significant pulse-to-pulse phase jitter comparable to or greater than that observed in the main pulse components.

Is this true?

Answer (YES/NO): YES